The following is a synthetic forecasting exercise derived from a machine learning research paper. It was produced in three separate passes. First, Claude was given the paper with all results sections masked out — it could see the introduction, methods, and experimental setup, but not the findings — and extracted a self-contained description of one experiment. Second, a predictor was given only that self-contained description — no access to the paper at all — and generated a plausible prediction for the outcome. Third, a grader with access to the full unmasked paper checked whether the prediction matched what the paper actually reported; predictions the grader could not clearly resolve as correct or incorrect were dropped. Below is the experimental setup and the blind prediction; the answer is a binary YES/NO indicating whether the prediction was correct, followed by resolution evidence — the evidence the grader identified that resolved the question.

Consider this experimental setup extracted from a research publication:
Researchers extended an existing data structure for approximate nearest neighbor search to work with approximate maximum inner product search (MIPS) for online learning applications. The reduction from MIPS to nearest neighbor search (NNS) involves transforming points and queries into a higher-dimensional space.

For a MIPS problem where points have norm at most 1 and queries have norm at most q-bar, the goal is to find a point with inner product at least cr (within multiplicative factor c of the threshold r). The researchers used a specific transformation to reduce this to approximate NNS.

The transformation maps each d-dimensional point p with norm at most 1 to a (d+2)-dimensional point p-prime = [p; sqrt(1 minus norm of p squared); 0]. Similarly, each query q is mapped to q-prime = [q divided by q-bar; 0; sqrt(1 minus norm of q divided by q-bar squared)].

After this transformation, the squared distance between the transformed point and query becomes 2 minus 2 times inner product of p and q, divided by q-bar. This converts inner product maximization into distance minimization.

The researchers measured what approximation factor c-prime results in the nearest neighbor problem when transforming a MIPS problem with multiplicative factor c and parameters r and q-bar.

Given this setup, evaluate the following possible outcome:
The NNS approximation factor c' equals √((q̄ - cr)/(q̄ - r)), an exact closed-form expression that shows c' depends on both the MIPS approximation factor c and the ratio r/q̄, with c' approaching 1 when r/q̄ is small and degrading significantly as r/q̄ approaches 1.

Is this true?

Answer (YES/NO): YES